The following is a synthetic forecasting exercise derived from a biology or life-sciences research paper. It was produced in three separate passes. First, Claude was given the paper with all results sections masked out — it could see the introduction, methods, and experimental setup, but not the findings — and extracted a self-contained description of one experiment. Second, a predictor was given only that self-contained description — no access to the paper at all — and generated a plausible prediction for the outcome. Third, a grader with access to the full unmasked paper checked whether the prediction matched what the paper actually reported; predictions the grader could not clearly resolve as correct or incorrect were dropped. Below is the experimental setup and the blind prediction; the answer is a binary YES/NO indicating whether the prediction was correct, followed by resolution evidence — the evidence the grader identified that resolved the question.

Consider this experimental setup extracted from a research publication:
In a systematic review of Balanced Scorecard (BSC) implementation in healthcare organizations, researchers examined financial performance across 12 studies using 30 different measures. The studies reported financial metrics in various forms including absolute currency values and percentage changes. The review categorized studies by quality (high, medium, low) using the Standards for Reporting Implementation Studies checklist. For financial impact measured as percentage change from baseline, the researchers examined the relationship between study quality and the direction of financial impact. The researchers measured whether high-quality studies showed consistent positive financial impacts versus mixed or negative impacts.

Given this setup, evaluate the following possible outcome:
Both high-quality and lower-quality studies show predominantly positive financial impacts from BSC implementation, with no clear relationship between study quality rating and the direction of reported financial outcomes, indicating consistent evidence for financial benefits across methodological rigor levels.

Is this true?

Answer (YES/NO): NO